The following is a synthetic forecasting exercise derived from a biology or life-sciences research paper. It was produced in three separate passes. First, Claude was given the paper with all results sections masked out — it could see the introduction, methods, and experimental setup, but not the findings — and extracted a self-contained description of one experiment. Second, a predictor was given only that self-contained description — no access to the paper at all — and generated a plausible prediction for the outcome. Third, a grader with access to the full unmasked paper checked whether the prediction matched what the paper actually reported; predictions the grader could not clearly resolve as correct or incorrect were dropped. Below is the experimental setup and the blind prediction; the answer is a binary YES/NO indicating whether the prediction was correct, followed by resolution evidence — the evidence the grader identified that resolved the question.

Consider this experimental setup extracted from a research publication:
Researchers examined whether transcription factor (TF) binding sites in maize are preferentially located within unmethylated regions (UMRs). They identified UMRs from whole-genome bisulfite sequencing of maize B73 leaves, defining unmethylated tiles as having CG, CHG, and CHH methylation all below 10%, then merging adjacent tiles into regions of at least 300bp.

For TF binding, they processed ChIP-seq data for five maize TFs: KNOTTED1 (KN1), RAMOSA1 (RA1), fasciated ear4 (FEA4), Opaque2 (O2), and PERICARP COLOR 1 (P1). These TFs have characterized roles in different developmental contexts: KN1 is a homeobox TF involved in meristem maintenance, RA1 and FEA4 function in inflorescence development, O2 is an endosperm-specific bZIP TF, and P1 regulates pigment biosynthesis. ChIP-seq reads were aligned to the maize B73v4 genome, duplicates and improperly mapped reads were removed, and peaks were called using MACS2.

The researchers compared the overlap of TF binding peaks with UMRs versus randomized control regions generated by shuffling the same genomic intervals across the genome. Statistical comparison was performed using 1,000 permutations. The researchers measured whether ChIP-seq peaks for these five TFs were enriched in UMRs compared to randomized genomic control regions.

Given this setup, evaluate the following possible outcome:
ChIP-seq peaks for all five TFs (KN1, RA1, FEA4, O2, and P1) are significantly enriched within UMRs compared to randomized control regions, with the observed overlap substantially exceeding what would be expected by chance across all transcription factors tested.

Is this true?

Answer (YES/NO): YES